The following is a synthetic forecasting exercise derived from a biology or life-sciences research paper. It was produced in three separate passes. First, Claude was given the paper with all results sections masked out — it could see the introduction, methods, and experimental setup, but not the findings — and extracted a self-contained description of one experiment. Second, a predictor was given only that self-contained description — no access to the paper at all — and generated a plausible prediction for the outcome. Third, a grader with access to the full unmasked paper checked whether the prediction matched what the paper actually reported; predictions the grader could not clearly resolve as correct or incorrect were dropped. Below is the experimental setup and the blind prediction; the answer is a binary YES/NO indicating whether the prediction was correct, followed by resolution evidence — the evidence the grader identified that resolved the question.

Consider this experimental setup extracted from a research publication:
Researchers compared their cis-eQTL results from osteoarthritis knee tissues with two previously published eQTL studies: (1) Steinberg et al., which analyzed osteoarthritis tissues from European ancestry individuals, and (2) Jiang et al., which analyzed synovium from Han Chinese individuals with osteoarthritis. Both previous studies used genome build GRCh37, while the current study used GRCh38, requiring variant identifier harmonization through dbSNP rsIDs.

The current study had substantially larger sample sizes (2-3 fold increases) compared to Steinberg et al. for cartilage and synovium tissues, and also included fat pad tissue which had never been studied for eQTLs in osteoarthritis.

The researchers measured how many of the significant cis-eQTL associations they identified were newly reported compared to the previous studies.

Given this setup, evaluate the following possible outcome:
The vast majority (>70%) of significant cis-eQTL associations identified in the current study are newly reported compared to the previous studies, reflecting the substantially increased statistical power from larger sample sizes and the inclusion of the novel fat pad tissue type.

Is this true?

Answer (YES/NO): NO